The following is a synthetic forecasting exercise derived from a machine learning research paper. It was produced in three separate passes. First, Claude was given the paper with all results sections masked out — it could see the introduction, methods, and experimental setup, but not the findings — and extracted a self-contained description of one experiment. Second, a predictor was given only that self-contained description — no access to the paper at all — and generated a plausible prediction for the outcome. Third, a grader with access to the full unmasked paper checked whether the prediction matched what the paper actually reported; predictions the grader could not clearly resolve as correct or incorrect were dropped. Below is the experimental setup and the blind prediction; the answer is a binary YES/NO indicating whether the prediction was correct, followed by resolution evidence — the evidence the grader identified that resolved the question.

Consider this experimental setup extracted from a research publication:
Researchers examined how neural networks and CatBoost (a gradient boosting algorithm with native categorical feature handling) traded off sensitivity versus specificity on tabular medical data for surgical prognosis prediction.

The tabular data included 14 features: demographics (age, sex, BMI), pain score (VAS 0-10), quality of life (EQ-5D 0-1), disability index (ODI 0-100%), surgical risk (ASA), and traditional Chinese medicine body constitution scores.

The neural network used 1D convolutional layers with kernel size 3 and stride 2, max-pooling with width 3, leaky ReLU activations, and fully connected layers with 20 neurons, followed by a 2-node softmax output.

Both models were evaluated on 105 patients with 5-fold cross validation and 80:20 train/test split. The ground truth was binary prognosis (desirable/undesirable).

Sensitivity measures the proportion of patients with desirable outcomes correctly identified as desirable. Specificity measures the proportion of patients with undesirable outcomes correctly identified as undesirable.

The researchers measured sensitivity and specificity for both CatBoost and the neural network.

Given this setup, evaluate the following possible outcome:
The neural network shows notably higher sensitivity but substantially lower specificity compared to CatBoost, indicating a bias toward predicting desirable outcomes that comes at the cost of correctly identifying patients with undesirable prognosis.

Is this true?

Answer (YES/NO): NO